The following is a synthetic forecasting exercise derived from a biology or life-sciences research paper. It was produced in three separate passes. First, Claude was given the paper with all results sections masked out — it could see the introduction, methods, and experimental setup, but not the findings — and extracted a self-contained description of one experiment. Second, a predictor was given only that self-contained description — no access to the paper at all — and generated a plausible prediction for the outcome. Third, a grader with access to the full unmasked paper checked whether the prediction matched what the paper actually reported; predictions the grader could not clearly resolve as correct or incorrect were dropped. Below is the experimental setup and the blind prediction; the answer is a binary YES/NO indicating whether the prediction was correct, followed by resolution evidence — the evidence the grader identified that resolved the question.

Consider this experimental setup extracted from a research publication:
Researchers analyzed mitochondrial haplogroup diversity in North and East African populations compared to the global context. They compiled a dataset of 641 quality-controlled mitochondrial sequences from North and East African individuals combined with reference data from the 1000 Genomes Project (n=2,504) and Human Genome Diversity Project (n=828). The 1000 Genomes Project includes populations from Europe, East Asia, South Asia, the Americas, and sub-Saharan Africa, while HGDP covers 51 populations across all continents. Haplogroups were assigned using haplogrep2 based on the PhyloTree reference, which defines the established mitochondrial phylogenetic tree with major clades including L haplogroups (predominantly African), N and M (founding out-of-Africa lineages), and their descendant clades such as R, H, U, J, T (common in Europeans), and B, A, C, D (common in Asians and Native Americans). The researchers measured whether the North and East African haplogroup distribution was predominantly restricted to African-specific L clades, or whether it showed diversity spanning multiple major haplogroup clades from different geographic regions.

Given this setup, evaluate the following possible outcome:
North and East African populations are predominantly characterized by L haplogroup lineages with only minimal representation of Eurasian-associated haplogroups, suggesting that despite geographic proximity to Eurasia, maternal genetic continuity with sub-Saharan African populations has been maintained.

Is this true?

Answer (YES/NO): NO